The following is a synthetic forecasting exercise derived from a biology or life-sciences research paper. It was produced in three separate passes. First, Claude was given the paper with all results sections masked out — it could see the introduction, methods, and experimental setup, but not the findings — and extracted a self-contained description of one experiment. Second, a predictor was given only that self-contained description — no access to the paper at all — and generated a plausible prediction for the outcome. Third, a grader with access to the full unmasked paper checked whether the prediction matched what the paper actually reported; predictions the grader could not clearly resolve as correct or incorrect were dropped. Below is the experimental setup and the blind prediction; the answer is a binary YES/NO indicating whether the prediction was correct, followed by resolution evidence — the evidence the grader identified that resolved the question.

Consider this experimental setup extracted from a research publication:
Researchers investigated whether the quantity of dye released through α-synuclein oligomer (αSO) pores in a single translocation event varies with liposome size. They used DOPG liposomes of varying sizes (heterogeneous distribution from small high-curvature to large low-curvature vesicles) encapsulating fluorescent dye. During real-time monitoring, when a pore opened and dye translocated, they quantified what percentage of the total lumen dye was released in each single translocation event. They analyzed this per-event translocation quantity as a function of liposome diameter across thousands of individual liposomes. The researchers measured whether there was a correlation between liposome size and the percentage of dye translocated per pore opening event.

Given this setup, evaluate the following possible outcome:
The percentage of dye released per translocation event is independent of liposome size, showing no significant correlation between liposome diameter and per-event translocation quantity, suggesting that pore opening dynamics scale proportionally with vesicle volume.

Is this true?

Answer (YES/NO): NO